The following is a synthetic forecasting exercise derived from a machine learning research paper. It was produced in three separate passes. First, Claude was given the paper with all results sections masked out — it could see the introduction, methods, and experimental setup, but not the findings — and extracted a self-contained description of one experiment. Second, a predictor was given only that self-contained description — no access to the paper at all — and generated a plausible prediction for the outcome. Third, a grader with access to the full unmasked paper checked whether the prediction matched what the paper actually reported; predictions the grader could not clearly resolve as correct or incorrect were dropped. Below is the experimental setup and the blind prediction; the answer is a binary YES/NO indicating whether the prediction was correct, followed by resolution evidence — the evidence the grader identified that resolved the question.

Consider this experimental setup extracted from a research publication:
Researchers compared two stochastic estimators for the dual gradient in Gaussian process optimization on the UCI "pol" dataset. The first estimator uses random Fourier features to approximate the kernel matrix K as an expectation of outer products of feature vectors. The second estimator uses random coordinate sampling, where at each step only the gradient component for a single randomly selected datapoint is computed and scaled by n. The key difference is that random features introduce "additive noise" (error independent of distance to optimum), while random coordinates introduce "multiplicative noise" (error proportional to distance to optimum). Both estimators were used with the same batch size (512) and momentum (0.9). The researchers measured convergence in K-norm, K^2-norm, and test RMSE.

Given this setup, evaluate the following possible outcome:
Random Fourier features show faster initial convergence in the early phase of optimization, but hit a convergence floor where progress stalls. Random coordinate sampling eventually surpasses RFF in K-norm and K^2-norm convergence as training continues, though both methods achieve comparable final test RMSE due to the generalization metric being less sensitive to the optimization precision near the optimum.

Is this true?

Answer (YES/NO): NO